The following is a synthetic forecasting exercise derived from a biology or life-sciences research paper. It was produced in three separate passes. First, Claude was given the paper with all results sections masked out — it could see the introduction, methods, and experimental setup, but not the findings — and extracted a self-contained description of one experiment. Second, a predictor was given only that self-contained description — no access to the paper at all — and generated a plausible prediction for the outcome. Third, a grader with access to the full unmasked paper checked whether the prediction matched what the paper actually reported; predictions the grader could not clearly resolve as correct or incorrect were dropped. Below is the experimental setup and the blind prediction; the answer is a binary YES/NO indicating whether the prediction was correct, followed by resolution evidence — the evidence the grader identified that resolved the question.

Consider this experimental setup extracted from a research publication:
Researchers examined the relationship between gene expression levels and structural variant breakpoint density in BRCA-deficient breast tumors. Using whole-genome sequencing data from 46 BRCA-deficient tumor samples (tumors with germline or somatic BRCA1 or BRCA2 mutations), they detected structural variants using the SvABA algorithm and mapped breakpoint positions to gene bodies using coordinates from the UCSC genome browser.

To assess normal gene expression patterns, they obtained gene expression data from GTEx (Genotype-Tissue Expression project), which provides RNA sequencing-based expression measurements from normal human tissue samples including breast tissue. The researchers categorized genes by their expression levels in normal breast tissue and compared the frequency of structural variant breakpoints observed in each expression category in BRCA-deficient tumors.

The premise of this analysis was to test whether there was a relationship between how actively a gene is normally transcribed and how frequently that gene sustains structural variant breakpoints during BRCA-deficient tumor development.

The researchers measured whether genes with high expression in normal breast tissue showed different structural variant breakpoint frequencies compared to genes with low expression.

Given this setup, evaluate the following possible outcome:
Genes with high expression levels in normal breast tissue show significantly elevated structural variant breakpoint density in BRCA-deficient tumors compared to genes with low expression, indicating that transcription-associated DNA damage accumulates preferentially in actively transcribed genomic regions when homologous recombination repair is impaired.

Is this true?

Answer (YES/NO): YES